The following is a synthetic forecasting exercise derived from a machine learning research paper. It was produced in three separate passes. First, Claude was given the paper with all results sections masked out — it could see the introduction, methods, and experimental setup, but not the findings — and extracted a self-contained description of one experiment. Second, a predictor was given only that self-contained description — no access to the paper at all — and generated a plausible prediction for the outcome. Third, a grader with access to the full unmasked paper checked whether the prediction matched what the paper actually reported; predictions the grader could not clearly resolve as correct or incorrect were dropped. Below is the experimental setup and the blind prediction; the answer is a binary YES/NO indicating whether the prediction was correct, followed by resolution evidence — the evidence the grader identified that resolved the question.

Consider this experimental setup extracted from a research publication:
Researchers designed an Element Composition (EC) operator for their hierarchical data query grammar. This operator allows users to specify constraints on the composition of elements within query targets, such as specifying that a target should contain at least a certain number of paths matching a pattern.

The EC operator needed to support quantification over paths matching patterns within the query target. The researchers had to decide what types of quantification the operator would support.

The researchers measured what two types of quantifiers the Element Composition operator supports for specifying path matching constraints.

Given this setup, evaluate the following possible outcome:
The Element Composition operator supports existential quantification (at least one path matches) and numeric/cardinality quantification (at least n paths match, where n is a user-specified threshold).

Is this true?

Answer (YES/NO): NO